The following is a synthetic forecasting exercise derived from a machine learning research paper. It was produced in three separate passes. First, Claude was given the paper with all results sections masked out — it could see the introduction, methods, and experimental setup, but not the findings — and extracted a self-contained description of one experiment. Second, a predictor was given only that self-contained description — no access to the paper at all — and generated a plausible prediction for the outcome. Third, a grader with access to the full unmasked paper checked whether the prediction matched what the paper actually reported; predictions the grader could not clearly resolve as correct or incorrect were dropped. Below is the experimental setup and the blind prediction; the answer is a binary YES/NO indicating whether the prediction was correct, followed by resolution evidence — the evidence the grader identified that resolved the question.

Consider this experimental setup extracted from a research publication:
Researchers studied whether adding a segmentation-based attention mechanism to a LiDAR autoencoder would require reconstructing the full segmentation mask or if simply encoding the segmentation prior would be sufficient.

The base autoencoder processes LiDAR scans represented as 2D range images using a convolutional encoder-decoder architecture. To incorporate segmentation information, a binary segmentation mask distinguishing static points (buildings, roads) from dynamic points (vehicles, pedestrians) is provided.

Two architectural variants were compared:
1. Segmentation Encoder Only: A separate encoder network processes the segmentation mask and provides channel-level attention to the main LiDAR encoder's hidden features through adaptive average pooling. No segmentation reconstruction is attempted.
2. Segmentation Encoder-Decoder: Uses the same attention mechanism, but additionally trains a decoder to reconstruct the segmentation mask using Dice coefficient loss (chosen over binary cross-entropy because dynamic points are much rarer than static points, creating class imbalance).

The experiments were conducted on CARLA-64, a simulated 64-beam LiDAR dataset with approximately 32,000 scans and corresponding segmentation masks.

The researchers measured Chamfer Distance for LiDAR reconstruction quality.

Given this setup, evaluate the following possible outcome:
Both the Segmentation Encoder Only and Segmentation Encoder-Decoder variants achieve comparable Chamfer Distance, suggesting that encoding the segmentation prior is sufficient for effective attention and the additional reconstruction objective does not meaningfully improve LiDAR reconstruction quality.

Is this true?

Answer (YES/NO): NO